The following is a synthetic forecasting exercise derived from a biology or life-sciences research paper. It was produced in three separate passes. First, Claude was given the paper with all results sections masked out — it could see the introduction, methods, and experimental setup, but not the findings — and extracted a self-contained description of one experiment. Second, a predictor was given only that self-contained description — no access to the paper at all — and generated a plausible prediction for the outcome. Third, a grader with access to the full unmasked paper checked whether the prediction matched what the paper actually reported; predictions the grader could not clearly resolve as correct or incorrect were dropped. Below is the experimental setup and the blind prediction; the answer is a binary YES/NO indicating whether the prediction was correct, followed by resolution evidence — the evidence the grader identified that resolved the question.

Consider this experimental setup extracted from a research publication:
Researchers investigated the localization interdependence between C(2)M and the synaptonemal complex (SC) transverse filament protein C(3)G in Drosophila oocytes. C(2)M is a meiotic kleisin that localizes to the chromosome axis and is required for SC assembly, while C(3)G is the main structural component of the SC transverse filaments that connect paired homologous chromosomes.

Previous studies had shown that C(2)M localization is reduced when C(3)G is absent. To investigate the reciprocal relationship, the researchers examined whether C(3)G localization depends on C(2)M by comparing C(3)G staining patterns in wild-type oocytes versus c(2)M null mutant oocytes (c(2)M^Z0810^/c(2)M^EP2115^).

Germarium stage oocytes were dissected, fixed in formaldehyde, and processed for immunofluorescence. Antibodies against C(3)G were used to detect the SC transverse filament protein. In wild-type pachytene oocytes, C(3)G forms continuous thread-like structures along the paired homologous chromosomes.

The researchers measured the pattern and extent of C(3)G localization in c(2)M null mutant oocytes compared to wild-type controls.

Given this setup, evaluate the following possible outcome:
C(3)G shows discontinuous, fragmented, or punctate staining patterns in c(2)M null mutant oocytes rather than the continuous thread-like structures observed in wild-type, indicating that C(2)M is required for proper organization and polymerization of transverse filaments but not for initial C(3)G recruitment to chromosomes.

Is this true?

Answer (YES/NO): YES